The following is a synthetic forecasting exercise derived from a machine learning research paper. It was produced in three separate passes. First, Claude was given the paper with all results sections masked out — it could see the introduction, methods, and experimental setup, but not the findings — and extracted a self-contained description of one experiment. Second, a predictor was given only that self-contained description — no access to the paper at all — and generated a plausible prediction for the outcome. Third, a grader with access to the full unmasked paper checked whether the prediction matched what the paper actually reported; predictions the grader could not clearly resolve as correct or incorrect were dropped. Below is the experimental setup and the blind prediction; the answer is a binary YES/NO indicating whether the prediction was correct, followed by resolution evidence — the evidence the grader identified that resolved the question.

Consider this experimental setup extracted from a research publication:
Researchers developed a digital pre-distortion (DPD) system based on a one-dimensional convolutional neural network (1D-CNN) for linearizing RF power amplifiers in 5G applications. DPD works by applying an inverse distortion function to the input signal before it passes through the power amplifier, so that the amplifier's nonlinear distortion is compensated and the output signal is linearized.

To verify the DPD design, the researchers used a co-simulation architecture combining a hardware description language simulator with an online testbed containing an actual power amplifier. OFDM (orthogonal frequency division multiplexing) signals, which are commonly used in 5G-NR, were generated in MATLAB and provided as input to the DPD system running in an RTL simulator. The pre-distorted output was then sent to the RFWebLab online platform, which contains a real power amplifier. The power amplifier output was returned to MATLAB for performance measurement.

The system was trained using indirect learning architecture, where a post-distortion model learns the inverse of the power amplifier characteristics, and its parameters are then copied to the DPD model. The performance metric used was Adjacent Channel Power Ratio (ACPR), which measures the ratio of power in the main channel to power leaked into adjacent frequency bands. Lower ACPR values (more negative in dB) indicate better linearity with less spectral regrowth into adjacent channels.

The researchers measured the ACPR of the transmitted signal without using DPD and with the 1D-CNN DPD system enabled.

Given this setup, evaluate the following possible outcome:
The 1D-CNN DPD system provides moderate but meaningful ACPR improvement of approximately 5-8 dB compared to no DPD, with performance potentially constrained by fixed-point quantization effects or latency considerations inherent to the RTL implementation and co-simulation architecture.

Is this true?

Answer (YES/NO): YES